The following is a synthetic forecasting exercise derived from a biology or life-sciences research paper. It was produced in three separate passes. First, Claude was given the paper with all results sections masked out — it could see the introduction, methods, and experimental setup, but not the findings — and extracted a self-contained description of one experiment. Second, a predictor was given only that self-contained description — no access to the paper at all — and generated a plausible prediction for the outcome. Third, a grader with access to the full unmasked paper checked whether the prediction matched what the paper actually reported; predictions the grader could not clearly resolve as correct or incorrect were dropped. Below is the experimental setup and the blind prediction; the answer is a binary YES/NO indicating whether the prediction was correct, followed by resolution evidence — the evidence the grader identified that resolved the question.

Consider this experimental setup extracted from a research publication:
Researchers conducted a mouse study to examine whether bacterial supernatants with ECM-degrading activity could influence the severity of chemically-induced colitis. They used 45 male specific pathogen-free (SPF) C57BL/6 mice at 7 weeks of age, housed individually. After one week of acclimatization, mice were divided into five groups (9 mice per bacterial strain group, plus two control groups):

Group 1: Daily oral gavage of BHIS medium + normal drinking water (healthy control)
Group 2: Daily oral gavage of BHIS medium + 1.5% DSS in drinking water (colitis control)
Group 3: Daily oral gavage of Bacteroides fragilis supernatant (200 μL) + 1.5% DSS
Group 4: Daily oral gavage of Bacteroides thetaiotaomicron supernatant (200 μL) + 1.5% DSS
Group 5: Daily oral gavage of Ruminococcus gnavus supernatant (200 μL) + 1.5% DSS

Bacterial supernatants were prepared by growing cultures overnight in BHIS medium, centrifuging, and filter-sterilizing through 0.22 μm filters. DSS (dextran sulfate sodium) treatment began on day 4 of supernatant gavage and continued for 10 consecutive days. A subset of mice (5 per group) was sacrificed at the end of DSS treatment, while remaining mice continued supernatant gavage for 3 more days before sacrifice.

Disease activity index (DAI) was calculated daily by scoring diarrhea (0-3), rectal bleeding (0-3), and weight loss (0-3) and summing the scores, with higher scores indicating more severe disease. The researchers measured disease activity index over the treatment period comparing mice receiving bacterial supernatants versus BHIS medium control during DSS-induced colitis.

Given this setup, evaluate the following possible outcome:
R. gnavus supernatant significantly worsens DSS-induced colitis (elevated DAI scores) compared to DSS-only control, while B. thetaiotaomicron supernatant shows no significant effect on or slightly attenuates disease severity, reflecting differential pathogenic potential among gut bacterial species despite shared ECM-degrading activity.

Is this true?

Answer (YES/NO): NO